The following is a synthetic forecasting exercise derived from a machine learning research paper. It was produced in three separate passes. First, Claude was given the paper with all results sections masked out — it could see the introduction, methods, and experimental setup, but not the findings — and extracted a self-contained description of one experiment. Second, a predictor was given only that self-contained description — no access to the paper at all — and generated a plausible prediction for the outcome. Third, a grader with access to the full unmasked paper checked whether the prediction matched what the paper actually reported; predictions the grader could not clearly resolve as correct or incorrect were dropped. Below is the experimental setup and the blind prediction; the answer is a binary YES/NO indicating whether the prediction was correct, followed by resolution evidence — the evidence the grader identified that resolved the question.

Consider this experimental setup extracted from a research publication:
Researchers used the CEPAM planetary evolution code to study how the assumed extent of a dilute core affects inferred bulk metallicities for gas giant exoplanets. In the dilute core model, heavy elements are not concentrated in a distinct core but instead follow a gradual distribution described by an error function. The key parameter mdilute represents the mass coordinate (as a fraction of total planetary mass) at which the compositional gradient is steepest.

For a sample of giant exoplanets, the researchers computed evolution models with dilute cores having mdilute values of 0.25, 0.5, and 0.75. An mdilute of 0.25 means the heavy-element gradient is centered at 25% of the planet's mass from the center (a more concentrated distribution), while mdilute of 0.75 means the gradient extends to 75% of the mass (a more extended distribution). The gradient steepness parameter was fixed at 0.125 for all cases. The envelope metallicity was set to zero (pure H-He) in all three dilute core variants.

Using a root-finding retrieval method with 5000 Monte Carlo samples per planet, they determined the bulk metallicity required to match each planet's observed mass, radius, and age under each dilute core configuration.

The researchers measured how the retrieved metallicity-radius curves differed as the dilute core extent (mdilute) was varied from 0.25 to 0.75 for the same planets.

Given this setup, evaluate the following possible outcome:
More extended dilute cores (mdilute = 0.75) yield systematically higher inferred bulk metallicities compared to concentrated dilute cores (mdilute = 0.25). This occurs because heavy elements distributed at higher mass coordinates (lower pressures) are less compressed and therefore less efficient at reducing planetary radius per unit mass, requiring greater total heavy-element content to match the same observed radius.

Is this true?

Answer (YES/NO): NO